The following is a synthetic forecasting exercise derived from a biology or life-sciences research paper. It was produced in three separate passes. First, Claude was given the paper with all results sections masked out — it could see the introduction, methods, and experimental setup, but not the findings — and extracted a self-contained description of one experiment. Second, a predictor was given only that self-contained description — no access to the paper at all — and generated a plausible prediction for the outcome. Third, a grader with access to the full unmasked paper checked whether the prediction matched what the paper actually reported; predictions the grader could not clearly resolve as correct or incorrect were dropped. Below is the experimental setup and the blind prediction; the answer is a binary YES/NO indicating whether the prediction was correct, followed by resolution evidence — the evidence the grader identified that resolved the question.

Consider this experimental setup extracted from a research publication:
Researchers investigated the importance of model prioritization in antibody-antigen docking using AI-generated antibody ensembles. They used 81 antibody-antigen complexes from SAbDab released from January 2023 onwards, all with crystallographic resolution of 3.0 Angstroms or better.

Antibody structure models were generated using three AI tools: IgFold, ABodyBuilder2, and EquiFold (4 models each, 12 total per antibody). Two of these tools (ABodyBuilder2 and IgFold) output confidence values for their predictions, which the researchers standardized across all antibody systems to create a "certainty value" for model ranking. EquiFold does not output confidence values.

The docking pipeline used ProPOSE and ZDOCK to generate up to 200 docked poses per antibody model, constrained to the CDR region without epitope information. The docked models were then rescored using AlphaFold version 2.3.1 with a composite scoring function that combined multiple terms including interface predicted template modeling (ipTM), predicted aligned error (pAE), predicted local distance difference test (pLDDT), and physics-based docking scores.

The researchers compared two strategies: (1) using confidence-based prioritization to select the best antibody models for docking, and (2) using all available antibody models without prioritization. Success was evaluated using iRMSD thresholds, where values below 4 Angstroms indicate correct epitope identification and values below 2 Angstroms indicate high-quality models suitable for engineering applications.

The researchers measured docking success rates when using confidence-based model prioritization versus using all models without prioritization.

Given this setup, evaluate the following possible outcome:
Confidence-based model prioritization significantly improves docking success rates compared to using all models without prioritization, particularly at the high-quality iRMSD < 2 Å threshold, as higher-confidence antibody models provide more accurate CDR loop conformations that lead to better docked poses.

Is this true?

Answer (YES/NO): YES